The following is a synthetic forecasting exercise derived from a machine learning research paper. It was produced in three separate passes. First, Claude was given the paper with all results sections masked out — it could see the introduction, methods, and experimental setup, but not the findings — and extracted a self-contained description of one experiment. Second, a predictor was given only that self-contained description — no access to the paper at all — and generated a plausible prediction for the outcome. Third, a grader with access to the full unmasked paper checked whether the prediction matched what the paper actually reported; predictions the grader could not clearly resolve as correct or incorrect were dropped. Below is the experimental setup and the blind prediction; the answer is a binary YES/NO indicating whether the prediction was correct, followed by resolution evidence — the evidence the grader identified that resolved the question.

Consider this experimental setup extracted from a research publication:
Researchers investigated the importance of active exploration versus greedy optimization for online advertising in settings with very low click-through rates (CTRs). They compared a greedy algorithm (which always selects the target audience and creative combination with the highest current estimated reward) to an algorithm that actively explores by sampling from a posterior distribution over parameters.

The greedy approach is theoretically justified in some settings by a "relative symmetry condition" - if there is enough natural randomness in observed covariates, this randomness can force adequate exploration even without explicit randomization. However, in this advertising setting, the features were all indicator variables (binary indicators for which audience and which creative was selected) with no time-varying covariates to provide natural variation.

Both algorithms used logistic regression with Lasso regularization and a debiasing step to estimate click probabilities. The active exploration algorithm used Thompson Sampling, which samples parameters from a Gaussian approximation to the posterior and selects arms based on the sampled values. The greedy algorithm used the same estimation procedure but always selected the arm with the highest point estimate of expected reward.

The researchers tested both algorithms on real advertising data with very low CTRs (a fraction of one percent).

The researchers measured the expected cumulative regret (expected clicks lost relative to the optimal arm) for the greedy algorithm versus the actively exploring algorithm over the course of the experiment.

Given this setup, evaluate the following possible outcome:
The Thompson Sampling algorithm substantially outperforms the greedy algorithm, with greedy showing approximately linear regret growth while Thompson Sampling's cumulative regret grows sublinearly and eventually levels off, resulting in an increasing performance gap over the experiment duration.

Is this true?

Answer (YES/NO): NO